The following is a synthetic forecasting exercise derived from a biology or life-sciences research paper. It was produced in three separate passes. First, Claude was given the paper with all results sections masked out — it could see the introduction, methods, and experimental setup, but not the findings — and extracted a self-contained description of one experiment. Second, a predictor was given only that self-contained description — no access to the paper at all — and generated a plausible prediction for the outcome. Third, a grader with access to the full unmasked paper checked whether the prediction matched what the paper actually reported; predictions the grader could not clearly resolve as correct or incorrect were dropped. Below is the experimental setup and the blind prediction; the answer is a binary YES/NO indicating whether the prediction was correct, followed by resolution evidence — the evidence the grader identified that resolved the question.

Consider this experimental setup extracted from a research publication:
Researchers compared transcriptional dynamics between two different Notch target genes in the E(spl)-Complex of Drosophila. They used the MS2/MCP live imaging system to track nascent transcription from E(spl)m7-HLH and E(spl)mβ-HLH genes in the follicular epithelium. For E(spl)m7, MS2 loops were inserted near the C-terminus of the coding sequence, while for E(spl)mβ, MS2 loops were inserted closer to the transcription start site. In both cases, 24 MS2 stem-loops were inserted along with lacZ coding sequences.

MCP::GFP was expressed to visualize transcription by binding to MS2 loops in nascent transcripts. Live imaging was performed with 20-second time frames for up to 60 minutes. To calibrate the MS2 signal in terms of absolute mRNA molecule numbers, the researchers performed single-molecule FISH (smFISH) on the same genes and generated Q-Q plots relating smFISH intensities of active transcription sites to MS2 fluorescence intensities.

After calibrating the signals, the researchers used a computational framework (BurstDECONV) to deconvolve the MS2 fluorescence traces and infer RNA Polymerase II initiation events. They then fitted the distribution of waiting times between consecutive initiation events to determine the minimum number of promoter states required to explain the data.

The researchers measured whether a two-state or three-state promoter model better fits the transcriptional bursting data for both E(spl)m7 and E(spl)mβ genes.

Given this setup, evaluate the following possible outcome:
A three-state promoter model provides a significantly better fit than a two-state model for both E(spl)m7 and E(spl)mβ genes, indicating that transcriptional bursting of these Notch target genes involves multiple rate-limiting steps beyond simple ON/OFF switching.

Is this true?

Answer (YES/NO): YES